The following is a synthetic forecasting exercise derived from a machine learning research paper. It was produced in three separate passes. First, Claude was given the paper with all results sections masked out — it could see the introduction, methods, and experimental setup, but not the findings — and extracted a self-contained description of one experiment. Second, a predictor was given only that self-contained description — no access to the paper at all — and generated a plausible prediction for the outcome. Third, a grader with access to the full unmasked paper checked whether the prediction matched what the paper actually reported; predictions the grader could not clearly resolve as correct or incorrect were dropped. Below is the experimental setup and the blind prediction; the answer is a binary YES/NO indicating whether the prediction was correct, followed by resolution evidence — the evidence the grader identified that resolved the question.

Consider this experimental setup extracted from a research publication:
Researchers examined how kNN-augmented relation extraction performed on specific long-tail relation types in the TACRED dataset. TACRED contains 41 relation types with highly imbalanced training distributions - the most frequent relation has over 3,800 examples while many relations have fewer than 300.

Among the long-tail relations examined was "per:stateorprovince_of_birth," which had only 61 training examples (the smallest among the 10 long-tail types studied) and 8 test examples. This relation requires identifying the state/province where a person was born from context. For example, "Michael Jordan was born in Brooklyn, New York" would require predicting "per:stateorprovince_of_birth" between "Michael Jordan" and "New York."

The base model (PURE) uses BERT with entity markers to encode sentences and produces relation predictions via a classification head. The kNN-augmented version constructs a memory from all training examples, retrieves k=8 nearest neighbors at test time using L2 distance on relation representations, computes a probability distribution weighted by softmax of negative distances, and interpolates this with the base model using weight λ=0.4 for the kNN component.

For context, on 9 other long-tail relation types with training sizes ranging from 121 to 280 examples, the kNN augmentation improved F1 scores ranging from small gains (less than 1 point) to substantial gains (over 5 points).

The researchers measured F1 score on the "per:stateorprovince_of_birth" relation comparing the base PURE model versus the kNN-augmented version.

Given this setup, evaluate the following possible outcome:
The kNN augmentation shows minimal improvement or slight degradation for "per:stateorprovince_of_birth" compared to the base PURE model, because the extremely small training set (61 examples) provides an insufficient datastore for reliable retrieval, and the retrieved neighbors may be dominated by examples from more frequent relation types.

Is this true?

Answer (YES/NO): NO